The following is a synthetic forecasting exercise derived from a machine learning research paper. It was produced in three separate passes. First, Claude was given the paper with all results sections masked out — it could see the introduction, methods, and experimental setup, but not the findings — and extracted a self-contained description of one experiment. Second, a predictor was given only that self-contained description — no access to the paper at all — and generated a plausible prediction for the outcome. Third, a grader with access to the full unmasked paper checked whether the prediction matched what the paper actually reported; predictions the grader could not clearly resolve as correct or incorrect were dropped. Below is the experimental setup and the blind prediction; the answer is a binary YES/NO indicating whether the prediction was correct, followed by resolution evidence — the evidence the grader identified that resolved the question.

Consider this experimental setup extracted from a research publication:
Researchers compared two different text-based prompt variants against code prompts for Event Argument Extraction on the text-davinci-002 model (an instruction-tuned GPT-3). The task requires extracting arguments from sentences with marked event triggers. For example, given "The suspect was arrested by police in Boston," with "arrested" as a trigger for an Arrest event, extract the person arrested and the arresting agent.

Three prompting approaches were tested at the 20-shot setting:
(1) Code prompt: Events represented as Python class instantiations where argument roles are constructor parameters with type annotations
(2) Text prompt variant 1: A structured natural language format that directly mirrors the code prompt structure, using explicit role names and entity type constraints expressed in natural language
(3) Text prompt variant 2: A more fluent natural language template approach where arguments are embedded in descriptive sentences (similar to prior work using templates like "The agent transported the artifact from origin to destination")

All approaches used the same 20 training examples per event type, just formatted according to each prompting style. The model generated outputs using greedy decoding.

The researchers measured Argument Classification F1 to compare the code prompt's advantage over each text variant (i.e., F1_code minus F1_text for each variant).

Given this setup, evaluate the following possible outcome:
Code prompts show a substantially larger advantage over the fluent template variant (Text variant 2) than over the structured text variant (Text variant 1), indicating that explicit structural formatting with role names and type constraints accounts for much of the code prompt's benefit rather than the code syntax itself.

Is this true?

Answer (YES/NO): NO